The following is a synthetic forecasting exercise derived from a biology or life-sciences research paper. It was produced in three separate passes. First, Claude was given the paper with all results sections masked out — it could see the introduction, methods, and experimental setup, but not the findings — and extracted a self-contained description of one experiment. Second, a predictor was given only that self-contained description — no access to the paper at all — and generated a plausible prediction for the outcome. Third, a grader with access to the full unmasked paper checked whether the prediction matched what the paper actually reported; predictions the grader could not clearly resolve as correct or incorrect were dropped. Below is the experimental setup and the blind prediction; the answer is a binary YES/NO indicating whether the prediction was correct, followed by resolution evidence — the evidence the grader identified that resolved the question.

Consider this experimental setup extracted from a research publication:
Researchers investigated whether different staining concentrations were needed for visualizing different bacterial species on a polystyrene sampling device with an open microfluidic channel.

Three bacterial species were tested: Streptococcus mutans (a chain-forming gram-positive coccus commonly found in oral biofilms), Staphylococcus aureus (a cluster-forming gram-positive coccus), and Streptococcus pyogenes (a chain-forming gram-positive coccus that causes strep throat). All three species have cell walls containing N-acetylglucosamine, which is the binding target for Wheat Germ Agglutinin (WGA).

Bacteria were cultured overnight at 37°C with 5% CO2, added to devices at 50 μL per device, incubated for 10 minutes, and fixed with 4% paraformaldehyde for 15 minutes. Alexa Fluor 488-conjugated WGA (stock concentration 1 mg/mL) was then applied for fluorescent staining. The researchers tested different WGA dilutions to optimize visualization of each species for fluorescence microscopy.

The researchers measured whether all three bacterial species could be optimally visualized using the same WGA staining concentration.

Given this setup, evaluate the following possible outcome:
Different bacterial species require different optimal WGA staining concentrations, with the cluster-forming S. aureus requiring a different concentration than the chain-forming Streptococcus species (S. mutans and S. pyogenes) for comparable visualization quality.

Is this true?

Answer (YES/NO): NO